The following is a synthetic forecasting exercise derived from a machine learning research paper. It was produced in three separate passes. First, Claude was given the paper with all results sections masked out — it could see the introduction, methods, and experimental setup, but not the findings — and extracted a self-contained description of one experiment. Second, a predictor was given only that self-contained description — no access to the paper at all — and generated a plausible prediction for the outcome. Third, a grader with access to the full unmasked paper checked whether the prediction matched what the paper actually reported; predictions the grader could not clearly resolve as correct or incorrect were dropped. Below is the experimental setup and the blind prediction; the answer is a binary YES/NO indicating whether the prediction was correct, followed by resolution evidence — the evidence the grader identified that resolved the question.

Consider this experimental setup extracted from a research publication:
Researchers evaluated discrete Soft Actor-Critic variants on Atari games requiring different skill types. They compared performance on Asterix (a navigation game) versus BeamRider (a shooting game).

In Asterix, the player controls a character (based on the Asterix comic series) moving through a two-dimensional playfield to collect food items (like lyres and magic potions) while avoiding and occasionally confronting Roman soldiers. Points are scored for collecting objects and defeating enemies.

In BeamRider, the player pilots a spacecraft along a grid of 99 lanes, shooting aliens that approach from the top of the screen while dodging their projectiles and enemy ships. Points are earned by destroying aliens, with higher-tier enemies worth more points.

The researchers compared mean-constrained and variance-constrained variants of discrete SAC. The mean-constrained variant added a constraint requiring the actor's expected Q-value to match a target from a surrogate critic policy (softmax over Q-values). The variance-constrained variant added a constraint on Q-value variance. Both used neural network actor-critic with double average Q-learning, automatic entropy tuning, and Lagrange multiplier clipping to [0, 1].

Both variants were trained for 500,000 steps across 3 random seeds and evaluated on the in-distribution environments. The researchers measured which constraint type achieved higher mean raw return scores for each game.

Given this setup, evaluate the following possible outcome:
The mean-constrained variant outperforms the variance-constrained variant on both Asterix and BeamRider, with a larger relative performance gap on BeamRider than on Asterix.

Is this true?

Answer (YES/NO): NO